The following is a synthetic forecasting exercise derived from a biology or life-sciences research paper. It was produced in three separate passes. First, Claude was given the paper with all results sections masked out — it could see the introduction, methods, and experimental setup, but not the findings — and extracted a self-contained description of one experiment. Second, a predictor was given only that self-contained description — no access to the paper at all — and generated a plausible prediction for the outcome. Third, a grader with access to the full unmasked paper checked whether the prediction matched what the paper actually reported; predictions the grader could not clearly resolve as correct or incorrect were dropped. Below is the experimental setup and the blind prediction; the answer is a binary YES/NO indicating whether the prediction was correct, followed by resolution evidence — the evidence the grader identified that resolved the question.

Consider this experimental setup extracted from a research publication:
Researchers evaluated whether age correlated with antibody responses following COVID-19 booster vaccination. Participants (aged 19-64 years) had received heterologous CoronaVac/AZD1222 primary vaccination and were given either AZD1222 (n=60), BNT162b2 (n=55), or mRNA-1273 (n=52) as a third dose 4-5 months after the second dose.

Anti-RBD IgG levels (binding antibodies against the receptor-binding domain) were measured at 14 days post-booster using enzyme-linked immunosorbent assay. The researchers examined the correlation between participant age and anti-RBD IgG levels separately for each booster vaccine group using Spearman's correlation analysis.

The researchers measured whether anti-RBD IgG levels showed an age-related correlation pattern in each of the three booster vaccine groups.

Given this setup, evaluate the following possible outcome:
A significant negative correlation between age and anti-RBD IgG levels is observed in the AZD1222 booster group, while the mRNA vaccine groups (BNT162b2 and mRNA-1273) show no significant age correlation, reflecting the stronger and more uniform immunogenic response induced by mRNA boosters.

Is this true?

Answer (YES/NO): NO